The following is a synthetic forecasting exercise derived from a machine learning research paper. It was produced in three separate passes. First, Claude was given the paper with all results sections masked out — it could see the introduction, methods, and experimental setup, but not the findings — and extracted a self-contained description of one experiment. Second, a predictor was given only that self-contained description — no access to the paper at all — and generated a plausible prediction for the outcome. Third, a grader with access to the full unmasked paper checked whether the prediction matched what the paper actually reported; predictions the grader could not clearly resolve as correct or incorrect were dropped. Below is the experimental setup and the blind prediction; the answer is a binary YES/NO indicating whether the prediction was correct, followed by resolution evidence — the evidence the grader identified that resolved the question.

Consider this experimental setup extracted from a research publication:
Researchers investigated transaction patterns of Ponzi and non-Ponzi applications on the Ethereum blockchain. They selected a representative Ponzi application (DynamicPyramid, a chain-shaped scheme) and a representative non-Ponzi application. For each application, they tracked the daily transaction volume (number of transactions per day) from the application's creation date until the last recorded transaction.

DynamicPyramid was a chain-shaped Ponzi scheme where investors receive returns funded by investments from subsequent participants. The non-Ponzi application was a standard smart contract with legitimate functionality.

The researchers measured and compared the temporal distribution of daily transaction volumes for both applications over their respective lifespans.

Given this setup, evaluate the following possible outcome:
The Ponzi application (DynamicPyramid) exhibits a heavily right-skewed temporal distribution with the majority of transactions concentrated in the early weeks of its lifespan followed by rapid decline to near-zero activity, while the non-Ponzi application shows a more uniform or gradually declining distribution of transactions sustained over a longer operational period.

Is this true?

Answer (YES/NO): YES